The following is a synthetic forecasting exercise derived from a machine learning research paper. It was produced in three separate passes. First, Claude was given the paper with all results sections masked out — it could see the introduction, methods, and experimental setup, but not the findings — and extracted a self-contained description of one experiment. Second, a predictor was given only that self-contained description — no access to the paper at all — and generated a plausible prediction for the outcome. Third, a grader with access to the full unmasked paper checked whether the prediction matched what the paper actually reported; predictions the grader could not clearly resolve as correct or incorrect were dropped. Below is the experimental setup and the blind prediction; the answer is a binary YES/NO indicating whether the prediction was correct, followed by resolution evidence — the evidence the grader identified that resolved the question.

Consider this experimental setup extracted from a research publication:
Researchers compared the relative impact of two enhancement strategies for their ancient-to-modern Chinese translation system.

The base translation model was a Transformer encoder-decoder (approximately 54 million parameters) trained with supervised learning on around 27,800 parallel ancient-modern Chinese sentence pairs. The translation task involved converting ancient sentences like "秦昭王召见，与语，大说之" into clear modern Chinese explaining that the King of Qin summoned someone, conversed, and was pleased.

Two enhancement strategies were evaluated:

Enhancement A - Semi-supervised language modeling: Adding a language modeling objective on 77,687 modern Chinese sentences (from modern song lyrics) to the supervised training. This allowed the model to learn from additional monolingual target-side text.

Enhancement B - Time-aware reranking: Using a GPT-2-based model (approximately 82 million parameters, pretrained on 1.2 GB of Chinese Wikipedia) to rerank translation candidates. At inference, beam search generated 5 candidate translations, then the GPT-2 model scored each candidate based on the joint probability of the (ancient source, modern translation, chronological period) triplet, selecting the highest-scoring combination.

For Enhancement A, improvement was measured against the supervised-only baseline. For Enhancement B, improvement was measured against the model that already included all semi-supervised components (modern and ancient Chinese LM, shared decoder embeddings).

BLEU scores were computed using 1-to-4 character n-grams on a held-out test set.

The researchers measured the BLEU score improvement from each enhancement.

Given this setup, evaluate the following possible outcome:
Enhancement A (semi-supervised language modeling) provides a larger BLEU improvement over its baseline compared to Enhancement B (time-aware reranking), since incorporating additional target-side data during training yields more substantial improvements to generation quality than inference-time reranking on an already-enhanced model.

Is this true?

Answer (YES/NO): YES